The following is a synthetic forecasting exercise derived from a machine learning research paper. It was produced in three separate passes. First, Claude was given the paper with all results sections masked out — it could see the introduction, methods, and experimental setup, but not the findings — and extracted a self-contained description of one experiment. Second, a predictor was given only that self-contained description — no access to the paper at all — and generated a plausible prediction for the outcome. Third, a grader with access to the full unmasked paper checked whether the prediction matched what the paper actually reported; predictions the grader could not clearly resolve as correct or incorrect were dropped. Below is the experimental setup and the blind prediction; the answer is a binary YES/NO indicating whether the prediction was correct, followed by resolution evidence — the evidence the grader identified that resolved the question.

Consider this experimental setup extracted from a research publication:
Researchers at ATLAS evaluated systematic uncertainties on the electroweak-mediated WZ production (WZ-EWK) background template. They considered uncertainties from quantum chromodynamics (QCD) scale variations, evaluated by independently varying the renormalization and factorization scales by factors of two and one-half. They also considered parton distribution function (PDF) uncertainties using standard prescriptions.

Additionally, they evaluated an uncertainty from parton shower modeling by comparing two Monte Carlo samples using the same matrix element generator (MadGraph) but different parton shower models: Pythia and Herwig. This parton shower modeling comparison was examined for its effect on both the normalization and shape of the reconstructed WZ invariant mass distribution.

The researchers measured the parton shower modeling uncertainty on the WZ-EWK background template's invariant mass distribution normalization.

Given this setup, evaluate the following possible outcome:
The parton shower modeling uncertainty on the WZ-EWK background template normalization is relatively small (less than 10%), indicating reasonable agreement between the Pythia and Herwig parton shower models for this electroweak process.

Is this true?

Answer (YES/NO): YES